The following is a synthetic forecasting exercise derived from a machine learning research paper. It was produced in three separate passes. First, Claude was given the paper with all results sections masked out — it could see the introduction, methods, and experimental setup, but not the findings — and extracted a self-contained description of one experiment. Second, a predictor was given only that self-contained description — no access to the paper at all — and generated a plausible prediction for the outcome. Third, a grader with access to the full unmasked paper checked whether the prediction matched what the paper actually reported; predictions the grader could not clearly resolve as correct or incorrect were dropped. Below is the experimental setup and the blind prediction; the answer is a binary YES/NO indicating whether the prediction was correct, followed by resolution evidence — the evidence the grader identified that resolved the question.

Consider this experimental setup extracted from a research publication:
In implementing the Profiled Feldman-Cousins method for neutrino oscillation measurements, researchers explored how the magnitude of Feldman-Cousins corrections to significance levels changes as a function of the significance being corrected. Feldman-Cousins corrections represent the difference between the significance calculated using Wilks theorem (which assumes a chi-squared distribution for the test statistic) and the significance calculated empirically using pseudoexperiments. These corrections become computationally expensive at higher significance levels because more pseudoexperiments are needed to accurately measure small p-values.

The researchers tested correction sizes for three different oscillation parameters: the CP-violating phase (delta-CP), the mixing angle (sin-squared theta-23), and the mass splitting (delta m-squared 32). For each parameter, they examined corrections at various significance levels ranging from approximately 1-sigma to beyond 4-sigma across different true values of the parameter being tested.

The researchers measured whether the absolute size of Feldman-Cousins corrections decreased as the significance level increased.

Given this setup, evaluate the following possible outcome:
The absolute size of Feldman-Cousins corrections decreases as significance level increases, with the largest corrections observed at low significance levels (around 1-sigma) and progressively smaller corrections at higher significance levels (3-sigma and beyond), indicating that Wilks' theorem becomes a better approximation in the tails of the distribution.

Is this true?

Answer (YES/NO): NO